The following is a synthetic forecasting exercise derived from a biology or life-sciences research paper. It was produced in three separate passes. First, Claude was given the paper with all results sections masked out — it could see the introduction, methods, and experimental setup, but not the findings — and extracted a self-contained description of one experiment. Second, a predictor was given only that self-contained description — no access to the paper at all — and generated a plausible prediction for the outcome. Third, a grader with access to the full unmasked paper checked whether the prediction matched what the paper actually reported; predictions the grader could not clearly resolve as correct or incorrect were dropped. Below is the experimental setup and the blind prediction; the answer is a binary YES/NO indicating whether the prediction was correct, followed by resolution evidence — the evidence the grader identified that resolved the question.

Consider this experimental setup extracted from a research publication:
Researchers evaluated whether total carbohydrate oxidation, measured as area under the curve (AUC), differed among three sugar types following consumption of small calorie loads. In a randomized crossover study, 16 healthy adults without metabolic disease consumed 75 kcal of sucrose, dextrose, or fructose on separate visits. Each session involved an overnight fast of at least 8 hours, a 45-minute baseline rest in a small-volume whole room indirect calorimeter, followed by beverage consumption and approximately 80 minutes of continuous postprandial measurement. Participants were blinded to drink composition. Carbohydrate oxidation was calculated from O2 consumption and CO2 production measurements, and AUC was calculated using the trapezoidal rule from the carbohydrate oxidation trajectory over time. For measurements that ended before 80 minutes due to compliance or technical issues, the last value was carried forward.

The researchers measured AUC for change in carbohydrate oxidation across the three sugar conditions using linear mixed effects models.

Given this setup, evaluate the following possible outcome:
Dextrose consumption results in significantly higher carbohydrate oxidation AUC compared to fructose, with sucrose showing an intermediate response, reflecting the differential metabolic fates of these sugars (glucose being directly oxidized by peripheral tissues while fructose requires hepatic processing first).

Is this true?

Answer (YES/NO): NO